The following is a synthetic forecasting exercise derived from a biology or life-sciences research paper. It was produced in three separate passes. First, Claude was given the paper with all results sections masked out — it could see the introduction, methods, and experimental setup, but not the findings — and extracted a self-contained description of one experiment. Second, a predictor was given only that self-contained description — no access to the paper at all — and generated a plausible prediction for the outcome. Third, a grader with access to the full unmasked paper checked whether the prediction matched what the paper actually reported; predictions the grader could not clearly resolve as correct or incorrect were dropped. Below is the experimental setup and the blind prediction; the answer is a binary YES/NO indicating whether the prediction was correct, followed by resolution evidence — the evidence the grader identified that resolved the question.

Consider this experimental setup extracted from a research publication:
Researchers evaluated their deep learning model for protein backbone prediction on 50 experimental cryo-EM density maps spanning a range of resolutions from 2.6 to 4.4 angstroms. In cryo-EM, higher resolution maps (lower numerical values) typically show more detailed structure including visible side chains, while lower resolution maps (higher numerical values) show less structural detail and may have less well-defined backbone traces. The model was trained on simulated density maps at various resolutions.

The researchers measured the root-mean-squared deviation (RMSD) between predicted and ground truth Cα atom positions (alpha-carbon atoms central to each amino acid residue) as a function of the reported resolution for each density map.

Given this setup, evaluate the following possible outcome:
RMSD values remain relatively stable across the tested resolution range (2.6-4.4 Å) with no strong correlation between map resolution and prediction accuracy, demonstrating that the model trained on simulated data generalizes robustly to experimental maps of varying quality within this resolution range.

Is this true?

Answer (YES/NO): NO